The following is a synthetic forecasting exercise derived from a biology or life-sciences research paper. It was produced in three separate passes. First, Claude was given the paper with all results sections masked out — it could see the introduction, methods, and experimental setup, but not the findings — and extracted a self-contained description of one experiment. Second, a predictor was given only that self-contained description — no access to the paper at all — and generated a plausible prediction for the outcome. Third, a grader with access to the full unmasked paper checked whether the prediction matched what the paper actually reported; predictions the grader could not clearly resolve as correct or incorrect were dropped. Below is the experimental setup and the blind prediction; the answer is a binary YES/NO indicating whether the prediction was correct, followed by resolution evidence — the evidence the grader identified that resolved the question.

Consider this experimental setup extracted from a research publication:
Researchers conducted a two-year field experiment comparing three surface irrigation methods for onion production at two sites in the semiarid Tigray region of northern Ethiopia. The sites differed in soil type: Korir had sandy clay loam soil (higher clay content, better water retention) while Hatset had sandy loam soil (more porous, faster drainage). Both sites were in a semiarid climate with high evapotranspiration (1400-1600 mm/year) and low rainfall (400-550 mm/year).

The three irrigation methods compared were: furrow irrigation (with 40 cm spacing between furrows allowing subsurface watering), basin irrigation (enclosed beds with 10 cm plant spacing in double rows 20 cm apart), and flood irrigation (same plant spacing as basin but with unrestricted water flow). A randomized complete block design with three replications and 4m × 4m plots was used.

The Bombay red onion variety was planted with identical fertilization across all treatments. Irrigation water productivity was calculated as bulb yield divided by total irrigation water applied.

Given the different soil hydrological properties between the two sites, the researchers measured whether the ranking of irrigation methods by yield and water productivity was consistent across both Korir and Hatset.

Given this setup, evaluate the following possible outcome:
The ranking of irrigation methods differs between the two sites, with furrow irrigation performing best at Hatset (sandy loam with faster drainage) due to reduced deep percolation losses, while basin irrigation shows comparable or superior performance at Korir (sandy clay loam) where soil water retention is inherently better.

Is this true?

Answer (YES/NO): NO